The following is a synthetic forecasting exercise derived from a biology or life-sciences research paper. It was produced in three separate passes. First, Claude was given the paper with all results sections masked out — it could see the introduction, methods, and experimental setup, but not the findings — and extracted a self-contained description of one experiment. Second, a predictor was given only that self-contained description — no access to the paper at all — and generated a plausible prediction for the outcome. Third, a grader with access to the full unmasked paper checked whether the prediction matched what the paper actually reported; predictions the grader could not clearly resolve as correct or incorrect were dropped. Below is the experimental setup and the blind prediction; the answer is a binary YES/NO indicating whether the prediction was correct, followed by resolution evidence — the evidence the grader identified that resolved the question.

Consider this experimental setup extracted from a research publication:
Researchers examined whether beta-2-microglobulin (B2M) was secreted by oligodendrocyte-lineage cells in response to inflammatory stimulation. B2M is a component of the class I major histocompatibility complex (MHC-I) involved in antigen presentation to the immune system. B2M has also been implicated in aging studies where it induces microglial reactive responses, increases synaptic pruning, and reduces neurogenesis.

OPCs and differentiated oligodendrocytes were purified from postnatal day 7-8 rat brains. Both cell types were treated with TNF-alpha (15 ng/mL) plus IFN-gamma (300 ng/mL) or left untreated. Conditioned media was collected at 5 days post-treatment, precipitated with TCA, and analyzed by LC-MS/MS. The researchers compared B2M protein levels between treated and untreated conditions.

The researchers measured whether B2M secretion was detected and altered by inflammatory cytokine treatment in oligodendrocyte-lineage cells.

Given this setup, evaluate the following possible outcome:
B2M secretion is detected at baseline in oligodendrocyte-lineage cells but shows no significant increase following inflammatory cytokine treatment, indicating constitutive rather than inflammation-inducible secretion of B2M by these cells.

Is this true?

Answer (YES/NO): NO